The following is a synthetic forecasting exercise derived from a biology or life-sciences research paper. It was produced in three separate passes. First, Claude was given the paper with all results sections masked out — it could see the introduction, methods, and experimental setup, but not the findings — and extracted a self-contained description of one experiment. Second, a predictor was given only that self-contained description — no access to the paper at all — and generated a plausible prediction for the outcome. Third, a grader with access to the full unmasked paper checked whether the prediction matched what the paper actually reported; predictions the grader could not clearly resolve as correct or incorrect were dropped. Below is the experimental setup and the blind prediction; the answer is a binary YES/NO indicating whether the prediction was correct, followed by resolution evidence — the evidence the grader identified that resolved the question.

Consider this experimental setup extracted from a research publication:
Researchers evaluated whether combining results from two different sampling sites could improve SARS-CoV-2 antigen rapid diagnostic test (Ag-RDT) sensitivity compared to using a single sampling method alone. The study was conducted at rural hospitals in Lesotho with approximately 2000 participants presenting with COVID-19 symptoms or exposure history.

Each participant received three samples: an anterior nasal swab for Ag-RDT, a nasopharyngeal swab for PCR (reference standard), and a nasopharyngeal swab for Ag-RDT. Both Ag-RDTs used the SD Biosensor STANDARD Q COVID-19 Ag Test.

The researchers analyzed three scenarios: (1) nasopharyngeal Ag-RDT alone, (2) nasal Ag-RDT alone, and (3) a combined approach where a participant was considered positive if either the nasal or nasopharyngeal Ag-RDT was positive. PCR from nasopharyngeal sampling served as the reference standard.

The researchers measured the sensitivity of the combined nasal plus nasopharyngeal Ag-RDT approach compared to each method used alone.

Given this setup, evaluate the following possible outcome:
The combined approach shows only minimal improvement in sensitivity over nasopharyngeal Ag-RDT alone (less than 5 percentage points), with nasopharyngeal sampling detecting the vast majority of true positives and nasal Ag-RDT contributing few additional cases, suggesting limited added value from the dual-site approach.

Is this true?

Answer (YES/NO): YES